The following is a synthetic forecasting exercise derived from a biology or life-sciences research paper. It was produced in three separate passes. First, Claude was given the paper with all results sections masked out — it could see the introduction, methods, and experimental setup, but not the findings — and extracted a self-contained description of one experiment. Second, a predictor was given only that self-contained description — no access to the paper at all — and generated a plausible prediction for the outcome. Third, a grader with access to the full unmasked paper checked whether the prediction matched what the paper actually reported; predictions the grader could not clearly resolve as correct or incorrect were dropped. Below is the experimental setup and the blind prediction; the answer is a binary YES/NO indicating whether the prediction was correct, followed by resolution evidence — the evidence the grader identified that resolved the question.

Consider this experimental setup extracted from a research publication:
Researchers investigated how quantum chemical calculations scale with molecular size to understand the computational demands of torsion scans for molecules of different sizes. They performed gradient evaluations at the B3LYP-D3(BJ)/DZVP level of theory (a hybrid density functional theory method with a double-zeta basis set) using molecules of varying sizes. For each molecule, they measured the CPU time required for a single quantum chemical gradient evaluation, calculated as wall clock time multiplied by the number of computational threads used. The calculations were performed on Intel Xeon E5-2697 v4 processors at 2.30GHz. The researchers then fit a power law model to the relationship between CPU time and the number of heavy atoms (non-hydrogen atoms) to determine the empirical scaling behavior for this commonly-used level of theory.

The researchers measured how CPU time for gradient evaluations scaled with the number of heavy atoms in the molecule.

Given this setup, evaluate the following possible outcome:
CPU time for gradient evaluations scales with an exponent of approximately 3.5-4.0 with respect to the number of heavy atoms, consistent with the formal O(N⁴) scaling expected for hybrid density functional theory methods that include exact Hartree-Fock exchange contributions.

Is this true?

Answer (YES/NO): NO